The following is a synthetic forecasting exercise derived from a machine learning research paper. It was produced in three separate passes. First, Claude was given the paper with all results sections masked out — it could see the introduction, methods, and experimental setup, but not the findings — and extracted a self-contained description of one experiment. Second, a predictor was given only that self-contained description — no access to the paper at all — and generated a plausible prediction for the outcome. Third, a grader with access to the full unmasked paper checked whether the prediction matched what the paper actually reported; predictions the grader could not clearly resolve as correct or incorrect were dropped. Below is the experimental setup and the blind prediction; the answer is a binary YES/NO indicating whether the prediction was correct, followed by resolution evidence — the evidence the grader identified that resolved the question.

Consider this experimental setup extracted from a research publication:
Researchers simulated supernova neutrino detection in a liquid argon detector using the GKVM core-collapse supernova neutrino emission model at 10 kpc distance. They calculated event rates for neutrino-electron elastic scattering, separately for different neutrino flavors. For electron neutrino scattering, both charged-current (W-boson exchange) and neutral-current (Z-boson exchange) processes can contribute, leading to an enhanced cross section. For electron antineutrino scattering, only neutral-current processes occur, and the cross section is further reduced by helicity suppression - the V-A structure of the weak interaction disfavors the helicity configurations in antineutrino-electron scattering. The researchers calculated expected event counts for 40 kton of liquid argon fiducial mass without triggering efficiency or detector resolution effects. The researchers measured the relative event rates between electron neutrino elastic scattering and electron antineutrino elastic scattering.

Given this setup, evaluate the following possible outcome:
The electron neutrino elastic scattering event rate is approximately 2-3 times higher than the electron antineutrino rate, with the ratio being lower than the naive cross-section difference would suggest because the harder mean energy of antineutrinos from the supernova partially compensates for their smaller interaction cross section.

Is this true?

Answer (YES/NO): YES